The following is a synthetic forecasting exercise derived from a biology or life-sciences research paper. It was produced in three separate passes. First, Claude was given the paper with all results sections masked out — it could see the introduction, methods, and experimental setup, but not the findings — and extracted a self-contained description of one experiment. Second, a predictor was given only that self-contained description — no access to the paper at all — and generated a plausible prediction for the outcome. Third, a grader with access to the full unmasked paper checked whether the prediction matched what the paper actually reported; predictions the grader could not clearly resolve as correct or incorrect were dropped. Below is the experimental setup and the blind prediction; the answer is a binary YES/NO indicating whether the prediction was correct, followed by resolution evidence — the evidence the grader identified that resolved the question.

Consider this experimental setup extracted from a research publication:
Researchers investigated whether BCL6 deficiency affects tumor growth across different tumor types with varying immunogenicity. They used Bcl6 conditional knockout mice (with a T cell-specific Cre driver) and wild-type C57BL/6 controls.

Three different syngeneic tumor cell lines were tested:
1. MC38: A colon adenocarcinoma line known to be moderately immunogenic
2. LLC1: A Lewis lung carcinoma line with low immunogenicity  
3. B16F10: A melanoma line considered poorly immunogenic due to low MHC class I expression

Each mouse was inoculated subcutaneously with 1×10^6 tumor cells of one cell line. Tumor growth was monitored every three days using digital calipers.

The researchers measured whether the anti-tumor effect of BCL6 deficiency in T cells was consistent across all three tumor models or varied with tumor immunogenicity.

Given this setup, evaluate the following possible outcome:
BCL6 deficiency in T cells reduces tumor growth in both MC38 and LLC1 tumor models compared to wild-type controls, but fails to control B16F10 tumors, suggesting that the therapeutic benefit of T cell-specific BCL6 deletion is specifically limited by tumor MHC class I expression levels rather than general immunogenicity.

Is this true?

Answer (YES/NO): NO